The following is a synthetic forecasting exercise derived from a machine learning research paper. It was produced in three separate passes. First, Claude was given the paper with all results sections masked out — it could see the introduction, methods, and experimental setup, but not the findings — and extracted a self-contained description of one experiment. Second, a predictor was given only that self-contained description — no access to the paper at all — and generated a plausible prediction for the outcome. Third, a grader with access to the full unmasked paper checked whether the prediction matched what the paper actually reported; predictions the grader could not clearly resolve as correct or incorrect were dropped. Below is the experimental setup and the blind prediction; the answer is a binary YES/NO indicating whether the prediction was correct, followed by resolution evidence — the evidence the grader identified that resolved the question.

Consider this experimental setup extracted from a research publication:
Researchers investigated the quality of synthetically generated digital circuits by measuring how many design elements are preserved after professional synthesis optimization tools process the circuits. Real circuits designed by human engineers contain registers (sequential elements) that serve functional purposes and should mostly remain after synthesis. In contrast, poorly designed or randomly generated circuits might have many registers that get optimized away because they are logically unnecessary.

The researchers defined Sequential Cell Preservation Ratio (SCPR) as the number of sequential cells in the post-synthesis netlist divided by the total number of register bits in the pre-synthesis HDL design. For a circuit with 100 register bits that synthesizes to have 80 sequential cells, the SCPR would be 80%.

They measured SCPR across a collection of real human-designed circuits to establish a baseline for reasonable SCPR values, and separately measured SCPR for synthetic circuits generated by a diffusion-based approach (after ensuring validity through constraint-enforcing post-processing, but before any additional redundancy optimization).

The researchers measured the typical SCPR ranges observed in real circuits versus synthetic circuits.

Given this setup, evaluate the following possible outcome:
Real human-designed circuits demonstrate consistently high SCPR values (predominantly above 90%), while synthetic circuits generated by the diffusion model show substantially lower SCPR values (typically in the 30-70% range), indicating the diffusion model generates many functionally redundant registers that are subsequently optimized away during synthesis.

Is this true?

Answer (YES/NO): NO